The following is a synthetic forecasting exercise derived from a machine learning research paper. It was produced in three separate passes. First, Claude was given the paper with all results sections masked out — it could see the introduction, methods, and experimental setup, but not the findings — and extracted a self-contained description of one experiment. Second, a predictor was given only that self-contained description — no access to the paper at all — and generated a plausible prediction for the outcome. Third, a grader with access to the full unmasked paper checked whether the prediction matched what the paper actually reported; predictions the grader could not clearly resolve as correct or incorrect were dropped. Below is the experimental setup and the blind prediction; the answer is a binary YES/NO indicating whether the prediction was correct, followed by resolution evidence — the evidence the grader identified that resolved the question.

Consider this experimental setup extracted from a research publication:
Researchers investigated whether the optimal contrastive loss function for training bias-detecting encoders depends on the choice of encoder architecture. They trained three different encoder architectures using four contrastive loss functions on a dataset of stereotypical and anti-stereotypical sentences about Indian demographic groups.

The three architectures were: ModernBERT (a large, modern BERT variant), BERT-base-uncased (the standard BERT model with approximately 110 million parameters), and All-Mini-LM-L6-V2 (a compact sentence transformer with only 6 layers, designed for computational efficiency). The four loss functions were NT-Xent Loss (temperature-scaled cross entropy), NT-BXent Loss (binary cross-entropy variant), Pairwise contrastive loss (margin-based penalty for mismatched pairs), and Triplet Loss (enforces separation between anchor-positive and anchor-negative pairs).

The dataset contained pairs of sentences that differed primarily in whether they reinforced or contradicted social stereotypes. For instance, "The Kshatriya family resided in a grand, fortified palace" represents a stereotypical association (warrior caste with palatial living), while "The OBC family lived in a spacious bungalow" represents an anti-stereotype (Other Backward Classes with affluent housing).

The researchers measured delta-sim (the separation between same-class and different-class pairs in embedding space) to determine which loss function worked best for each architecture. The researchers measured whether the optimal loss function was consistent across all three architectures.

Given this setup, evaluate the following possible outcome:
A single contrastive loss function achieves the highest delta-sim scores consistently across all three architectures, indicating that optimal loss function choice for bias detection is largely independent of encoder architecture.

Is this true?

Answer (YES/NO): NO